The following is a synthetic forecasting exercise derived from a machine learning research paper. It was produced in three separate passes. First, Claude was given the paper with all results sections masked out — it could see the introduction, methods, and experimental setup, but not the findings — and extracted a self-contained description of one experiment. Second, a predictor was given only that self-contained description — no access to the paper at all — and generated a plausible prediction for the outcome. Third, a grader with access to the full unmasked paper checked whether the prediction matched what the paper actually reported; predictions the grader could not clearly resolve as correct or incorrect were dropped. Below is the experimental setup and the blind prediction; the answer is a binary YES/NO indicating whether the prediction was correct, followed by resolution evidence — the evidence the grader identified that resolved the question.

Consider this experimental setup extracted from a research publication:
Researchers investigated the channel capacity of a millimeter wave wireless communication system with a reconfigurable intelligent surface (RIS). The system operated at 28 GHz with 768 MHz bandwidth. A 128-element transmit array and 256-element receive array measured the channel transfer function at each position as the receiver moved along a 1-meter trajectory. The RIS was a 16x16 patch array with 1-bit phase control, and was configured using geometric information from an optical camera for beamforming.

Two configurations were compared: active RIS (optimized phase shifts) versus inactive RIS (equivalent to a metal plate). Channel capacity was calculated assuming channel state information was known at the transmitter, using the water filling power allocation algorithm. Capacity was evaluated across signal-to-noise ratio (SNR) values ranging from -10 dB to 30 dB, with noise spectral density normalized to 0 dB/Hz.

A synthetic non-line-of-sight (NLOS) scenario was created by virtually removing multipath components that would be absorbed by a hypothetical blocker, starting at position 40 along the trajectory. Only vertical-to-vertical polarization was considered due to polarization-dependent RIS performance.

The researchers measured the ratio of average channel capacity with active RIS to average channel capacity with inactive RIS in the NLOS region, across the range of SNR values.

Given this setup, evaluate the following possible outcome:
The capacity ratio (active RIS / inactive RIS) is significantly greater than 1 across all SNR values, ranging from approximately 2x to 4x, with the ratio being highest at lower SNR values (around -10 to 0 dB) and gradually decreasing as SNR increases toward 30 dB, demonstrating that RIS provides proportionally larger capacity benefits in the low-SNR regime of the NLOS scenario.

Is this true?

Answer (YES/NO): NO